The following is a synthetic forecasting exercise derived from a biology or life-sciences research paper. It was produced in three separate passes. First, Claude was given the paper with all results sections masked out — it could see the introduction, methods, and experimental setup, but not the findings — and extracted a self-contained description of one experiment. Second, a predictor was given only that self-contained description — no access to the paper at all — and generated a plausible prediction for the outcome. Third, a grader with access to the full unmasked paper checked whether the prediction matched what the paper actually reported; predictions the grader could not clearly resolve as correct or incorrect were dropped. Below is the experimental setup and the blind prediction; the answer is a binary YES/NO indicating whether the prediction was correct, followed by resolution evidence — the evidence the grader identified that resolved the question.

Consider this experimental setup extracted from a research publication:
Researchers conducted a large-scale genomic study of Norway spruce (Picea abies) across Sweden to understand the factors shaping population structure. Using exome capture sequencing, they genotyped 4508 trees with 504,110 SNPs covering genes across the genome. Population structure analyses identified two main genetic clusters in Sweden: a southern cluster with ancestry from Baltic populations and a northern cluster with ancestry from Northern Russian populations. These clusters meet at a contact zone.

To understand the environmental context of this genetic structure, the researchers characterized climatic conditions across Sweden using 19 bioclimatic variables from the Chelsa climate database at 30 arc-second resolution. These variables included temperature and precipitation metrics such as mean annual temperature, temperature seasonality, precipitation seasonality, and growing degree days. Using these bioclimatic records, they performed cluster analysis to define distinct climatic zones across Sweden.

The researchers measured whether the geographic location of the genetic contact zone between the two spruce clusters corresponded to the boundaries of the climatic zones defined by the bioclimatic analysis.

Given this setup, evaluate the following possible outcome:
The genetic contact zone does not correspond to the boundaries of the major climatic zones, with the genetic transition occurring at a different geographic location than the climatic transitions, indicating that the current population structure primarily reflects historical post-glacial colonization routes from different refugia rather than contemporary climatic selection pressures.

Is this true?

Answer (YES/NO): NO